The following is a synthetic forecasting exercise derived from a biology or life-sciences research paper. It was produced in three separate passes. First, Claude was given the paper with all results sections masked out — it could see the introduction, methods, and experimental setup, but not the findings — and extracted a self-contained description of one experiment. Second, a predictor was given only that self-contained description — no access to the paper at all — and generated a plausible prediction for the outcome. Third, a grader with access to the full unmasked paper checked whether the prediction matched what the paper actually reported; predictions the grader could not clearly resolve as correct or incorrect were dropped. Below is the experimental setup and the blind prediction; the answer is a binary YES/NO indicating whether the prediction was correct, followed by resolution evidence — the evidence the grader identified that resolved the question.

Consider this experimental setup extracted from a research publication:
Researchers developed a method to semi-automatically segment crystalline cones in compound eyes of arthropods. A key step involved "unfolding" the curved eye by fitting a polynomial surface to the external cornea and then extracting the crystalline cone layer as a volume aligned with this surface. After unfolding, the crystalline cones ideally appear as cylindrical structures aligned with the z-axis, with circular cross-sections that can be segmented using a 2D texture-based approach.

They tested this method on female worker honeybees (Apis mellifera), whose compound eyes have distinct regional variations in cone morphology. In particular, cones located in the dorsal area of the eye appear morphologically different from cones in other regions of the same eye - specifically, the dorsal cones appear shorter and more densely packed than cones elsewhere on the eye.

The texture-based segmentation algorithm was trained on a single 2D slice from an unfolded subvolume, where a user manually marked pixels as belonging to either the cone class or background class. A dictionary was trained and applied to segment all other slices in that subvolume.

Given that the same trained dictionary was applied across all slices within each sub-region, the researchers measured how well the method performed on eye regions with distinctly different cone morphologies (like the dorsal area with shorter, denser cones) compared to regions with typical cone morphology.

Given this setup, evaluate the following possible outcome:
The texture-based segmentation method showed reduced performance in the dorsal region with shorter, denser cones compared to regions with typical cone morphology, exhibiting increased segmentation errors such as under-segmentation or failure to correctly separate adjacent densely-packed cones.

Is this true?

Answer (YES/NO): YES